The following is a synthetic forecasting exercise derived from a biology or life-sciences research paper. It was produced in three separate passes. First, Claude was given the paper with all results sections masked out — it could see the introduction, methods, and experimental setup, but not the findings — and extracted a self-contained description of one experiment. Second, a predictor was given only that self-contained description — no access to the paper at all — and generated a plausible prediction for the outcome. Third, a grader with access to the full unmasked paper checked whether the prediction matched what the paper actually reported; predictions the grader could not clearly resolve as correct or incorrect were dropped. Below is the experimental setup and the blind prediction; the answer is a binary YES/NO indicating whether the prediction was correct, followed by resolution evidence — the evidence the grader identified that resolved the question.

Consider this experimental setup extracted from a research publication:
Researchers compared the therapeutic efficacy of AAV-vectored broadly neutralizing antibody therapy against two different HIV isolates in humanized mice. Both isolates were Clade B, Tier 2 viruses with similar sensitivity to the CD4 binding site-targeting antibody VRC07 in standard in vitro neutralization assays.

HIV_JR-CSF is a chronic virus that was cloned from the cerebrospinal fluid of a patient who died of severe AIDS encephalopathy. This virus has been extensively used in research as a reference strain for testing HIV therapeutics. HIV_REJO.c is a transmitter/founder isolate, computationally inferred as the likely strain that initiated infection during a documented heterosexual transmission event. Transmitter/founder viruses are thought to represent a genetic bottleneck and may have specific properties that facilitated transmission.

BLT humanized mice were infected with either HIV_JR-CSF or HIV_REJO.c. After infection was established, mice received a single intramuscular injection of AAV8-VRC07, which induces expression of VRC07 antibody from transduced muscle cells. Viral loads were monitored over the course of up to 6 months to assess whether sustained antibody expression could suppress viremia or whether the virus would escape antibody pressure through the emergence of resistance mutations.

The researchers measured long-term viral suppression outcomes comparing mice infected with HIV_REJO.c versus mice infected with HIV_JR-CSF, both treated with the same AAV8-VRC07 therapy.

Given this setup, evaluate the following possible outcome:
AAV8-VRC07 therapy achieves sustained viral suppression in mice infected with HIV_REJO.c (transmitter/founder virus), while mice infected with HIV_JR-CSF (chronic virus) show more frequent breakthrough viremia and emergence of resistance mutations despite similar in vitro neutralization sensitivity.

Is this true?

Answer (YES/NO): YES